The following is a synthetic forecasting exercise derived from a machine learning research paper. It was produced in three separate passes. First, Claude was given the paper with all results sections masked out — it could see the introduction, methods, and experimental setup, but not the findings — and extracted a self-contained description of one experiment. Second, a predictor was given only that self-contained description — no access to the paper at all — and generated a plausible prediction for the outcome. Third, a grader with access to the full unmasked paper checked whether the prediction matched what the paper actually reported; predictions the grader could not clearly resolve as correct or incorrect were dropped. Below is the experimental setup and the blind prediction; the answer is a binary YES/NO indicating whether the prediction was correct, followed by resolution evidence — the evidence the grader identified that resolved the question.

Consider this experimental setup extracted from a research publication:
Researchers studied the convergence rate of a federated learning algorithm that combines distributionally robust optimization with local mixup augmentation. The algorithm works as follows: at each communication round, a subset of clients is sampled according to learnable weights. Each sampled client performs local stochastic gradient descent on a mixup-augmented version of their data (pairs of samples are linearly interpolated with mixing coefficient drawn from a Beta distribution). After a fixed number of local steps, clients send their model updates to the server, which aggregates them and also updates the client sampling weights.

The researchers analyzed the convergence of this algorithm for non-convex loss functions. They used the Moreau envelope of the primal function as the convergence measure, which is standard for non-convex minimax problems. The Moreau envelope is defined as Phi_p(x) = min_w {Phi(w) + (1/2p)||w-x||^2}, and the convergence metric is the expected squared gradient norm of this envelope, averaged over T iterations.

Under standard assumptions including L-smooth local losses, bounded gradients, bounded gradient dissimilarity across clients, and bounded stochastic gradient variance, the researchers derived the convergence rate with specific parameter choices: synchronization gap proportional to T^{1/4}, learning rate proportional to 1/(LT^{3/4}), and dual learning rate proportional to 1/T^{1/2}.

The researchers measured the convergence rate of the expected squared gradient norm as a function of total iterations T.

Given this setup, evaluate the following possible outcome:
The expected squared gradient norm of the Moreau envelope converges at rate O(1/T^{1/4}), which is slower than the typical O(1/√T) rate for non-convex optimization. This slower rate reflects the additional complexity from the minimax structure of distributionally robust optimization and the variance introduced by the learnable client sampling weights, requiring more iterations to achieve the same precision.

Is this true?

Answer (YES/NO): NO